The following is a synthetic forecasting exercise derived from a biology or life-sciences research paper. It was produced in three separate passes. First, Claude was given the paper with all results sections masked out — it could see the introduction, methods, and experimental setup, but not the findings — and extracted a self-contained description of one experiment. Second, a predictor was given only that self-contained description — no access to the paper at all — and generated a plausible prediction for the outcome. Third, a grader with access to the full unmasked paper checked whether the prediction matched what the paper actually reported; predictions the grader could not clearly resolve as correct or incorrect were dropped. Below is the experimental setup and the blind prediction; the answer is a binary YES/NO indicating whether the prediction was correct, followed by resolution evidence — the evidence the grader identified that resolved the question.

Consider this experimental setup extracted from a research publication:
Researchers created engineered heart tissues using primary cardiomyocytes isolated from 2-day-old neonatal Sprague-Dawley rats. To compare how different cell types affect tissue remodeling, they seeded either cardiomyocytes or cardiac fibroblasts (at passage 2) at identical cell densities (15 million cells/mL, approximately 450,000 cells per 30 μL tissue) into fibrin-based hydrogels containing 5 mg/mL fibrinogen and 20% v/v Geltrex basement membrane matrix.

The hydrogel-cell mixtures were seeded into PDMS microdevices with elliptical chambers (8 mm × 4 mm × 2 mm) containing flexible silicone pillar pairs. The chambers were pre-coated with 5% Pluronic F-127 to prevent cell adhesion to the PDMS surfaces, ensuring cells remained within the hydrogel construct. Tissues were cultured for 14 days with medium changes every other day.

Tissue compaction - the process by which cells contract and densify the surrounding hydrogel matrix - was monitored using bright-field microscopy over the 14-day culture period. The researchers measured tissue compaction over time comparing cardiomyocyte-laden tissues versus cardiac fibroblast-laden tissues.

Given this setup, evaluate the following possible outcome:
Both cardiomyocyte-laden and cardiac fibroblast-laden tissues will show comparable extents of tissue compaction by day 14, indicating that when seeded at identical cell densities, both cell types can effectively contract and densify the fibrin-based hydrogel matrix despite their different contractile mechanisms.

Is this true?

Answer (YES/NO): NO